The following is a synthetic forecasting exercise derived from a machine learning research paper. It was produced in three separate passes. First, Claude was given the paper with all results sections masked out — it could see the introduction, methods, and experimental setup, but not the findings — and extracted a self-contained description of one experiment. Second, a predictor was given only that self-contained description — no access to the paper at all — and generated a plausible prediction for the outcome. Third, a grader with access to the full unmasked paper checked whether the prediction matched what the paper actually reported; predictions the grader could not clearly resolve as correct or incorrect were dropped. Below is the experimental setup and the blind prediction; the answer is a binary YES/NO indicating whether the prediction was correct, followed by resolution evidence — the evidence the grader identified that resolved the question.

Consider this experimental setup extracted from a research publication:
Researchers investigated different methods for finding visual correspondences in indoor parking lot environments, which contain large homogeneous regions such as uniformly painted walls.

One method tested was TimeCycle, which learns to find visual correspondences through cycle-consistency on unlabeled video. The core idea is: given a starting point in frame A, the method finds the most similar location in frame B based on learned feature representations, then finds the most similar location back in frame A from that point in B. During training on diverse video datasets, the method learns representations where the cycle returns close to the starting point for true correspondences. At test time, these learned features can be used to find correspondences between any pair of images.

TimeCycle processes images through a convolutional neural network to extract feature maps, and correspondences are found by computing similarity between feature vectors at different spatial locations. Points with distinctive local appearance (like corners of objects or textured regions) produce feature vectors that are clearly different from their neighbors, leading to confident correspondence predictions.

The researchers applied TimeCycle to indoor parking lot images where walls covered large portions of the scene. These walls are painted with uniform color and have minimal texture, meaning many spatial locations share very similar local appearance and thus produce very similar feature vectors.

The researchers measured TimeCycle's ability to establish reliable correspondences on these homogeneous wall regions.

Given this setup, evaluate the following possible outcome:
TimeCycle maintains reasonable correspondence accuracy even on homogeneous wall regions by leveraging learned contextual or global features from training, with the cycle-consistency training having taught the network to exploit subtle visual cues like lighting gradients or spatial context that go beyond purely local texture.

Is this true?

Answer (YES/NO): NO